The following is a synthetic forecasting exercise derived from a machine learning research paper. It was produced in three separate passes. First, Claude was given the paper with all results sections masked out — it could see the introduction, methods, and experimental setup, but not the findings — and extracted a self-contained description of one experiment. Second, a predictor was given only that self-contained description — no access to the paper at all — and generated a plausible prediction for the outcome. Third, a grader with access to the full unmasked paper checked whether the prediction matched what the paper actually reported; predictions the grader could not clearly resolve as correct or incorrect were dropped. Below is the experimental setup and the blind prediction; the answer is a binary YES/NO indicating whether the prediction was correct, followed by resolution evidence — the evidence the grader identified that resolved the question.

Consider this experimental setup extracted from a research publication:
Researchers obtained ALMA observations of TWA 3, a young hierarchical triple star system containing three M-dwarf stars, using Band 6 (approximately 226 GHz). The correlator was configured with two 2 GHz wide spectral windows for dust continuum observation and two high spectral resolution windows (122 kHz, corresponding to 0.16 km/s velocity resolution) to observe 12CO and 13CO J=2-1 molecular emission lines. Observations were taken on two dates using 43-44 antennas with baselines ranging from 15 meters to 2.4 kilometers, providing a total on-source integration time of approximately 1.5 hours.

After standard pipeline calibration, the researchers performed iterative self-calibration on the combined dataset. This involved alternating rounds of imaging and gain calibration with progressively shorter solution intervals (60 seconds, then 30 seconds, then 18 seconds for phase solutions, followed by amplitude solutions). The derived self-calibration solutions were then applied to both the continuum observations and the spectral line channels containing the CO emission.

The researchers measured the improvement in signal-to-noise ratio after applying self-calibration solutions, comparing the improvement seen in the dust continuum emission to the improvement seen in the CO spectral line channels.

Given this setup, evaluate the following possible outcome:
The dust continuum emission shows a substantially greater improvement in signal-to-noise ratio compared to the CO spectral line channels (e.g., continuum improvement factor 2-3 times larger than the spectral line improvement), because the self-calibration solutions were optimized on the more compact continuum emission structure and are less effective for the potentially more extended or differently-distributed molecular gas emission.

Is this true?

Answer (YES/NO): NO